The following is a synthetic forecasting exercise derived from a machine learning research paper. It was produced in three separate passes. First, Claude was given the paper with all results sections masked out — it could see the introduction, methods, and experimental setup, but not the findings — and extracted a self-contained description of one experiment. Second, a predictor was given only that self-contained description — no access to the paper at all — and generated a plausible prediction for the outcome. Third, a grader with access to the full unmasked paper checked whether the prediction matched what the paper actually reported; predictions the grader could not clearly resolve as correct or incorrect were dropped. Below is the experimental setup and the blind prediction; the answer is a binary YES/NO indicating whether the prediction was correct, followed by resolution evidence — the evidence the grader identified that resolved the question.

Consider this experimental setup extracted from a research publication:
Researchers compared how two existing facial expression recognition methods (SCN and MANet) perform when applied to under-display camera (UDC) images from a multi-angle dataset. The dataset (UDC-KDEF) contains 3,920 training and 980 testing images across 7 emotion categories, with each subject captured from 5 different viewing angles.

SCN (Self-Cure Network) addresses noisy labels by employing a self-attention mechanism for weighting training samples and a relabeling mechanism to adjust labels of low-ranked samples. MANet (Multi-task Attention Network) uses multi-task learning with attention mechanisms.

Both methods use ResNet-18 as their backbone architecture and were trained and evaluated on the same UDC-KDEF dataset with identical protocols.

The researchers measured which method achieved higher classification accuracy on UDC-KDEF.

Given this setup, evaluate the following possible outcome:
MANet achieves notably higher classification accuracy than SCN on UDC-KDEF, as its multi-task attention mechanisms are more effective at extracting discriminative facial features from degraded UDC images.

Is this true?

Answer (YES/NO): YES